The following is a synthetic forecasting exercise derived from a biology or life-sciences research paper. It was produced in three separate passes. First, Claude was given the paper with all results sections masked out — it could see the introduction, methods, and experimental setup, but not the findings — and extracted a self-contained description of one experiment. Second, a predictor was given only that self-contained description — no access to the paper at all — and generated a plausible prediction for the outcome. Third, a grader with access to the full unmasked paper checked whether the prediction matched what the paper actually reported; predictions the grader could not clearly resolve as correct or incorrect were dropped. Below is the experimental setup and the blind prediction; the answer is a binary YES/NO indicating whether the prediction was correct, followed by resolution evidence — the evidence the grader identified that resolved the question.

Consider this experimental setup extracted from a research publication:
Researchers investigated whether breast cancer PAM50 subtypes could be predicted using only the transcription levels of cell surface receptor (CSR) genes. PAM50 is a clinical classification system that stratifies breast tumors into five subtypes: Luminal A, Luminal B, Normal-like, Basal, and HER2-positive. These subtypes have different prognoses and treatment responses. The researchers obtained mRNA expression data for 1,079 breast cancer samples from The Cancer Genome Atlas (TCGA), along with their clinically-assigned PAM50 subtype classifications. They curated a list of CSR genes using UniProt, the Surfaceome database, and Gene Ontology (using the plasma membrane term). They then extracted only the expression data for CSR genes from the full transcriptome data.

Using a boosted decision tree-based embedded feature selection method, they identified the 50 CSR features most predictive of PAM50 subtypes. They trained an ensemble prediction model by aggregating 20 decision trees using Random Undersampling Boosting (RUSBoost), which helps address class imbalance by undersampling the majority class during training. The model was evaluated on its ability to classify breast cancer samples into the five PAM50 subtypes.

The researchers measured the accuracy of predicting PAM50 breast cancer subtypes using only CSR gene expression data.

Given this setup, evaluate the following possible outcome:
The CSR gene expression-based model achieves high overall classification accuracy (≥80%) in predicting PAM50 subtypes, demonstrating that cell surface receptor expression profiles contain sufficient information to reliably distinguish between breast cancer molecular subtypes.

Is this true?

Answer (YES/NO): YES